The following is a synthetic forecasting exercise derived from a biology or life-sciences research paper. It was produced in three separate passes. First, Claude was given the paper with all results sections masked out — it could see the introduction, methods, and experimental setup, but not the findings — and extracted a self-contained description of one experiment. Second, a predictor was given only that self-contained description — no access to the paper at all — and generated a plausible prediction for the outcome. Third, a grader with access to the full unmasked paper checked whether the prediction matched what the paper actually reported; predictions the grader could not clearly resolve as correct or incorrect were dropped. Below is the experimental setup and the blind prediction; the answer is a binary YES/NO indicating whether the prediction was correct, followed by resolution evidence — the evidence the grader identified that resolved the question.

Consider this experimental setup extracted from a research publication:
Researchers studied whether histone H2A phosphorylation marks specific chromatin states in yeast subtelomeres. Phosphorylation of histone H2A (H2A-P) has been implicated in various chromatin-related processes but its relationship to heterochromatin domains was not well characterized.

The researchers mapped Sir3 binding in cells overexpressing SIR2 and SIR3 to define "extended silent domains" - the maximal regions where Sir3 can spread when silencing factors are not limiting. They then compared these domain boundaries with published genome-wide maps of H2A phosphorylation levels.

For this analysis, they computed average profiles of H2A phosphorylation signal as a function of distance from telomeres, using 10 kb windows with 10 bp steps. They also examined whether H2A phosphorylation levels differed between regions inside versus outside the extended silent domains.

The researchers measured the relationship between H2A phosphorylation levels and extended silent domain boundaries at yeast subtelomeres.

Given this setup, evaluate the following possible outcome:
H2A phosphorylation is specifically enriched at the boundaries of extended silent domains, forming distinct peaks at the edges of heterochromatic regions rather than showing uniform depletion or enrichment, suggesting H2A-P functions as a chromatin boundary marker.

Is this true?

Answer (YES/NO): NO